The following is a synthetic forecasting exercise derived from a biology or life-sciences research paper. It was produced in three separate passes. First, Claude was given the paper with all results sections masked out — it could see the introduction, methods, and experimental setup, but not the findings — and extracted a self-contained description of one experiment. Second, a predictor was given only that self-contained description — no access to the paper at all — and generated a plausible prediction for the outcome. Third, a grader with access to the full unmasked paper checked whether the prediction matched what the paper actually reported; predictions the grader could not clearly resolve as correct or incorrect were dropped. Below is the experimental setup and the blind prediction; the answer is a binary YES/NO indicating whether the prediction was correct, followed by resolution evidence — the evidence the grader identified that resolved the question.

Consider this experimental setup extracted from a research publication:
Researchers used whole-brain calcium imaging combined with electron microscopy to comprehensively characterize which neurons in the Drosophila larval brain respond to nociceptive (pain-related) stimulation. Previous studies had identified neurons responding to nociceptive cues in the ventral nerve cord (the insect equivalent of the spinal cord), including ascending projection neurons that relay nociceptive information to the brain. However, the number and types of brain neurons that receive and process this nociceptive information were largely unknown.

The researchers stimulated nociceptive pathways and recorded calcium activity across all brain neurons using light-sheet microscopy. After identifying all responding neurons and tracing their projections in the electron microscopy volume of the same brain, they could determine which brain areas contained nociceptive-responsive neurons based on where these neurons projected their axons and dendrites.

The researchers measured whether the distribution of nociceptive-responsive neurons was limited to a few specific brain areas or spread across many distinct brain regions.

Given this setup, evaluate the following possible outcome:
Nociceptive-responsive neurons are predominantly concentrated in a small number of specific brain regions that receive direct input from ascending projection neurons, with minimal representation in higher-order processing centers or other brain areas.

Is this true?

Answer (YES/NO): NO